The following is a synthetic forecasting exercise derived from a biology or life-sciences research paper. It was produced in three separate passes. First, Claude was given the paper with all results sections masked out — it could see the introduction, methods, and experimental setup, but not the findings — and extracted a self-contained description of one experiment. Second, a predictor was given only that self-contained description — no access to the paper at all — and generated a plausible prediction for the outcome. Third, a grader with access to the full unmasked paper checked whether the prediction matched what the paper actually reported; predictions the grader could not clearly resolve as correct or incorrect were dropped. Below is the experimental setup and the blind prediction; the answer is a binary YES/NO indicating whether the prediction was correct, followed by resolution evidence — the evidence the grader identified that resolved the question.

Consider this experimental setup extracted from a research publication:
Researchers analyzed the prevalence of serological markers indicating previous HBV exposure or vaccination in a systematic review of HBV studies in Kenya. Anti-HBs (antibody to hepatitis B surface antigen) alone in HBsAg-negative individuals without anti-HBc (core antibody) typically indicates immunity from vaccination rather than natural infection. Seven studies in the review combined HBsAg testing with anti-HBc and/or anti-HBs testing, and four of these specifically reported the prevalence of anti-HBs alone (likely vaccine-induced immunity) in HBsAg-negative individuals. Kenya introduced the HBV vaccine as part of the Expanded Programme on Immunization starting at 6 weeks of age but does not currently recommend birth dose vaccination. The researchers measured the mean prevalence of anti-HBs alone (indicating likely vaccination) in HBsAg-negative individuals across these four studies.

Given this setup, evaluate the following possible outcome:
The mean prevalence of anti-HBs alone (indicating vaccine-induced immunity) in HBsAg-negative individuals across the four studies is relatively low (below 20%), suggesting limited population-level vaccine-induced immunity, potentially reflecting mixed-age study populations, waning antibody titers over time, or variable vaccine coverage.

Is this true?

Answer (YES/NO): YES